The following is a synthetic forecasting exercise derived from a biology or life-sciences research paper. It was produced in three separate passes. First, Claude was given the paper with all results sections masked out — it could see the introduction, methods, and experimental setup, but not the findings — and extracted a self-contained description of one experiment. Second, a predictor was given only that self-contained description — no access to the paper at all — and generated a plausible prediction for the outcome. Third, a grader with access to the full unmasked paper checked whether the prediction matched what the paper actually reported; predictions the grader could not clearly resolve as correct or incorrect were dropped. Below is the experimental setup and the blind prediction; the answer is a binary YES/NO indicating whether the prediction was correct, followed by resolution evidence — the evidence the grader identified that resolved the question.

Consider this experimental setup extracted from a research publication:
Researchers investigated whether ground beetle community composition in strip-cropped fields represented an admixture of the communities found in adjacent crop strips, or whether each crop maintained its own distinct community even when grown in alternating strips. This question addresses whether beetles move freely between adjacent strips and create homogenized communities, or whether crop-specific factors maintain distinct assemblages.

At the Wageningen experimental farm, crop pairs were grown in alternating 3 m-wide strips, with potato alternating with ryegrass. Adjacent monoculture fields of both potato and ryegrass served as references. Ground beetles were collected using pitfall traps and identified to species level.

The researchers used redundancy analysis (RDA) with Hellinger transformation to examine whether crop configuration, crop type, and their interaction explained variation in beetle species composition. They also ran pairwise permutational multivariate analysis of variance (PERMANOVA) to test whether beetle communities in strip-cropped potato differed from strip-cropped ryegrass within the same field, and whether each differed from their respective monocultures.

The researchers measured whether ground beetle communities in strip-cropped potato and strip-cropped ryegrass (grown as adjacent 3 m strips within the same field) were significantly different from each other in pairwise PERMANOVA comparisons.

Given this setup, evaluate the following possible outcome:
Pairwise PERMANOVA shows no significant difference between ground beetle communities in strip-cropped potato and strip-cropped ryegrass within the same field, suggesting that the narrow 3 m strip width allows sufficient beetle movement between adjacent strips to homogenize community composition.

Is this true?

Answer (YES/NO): YES